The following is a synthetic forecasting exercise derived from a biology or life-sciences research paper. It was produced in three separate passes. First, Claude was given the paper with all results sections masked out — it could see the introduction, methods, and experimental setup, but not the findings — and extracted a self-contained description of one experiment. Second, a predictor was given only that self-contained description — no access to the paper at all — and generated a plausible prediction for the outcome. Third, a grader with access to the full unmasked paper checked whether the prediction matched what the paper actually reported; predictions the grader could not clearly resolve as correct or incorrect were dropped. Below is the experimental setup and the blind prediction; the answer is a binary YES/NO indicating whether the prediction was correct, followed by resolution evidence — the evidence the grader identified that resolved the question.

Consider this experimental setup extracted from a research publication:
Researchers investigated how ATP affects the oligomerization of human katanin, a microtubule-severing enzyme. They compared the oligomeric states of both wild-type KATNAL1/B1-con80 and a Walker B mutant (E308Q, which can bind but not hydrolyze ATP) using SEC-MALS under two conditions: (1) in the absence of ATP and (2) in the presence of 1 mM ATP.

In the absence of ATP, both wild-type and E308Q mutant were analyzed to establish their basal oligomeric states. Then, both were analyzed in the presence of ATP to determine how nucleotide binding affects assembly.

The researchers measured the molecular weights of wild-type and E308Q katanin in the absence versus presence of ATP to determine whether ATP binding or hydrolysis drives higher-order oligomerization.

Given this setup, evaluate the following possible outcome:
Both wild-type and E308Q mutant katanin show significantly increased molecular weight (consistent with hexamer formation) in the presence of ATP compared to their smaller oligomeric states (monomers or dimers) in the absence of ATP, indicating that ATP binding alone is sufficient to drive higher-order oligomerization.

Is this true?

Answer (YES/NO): NO